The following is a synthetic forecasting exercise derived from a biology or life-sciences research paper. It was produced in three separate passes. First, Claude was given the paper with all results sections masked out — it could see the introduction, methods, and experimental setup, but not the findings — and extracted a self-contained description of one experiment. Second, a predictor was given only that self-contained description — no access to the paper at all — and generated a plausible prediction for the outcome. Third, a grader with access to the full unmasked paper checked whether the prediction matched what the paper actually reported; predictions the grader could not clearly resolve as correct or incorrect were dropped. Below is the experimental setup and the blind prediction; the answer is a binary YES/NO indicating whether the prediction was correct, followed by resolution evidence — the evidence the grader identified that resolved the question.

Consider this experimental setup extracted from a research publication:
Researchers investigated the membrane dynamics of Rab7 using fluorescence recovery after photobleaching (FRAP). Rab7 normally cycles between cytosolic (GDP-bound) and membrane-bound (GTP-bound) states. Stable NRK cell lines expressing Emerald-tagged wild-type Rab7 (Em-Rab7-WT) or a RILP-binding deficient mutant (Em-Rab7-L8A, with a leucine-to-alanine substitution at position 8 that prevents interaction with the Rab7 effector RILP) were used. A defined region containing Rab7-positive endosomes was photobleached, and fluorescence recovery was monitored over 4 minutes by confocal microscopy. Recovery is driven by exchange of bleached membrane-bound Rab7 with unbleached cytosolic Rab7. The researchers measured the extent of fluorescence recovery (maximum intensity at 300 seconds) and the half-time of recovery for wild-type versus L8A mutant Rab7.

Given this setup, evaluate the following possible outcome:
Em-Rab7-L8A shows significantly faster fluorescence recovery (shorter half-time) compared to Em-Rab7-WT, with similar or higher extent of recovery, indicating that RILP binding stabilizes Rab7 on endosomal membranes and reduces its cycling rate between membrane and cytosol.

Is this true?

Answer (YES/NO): YES